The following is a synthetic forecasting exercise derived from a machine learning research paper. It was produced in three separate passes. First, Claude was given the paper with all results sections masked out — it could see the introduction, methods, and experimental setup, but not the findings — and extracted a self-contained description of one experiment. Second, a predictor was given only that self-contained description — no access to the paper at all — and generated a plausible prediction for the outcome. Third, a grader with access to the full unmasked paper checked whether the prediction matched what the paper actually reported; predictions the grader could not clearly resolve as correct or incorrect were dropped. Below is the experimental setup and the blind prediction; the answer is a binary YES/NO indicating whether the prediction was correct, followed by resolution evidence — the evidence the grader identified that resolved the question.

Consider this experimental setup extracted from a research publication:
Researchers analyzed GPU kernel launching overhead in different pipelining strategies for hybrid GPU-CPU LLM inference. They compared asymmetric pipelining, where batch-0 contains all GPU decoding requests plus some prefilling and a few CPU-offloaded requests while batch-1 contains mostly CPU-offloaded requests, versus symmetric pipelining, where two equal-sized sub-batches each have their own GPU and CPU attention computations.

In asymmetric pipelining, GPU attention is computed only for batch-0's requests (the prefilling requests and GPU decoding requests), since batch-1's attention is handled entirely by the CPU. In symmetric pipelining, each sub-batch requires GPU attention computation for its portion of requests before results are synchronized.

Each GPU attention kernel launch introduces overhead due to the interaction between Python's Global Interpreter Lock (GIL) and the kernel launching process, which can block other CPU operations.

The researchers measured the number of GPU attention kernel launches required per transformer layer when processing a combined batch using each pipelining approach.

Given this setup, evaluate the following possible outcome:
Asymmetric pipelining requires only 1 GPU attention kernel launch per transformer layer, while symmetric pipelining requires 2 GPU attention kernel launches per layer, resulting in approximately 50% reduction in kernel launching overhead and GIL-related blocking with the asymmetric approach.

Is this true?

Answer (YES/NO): YES